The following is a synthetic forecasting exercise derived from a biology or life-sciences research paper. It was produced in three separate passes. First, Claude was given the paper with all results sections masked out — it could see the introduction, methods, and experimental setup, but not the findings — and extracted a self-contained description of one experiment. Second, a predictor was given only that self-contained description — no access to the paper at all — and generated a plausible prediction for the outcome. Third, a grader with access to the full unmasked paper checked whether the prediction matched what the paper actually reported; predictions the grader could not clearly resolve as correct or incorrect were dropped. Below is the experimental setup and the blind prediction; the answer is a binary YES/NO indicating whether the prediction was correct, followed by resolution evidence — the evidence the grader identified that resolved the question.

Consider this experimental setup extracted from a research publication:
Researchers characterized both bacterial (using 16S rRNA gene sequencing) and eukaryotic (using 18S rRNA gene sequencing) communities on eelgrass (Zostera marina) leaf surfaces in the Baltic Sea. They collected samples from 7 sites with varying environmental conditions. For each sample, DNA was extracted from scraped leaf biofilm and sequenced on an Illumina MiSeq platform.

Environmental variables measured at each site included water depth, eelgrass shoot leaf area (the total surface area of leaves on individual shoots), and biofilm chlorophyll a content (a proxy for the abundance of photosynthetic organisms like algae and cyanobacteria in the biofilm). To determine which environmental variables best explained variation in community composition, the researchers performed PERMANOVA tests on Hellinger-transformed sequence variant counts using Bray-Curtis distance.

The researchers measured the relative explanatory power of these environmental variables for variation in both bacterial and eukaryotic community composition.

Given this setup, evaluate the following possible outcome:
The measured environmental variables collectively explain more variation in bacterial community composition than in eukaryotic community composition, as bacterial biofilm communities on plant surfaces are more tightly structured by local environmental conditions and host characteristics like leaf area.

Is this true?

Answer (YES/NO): NO